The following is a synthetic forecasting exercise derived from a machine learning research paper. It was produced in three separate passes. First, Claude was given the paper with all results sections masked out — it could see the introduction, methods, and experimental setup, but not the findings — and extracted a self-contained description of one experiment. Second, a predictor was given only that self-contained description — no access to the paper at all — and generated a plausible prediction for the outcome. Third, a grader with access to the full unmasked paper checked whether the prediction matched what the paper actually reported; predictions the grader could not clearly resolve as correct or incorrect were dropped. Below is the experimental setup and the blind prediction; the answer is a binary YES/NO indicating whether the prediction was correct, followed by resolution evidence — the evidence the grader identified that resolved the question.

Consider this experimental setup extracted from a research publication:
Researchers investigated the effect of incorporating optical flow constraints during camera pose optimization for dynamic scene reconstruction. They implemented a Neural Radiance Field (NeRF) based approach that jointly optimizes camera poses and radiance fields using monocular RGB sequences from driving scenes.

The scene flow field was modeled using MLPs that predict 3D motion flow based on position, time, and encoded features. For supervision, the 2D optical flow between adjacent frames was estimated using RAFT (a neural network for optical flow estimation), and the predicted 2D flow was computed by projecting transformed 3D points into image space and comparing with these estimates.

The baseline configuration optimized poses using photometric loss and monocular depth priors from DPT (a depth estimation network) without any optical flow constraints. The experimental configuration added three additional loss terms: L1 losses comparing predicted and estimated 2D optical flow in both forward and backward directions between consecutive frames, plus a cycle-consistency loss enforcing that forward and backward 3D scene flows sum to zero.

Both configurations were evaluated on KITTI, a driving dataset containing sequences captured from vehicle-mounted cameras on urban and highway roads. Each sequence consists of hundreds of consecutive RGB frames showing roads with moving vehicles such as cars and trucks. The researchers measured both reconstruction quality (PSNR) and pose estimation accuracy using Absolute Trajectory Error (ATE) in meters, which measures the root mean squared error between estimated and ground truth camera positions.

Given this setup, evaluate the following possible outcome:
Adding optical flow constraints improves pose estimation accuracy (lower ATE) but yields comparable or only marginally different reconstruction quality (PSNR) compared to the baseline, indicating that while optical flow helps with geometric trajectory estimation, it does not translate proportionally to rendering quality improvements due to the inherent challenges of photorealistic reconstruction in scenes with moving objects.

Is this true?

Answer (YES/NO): NO